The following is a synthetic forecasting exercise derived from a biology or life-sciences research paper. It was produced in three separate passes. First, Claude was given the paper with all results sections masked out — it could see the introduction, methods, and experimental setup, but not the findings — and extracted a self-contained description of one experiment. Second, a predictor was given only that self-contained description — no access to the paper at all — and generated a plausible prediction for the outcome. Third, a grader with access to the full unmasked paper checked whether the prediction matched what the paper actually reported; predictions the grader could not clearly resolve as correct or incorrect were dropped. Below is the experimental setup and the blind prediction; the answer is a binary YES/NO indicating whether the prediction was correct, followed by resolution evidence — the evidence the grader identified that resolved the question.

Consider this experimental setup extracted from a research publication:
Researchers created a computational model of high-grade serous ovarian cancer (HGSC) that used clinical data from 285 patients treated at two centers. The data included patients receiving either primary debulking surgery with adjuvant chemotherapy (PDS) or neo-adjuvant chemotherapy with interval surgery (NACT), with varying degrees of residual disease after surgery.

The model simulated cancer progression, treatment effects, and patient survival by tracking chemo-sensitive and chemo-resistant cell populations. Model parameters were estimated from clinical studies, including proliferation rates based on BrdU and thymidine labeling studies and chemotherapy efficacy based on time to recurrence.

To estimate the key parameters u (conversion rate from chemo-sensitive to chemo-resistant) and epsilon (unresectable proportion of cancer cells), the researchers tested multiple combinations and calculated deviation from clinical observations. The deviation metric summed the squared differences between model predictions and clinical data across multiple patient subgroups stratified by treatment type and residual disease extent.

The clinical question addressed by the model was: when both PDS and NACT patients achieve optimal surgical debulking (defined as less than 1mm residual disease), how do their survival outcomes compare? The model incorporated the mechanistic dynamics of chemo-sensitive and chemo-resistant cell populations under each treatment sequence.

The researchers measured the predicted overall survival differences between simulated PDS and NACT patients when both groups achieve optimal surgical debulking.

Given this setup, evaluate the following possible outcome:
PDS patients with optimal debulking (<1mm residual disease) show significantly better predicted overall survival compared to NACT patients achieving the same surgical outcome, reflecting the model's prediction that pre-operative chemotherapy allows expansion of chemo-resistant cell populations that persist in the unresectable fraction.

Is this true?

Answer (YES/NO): YES